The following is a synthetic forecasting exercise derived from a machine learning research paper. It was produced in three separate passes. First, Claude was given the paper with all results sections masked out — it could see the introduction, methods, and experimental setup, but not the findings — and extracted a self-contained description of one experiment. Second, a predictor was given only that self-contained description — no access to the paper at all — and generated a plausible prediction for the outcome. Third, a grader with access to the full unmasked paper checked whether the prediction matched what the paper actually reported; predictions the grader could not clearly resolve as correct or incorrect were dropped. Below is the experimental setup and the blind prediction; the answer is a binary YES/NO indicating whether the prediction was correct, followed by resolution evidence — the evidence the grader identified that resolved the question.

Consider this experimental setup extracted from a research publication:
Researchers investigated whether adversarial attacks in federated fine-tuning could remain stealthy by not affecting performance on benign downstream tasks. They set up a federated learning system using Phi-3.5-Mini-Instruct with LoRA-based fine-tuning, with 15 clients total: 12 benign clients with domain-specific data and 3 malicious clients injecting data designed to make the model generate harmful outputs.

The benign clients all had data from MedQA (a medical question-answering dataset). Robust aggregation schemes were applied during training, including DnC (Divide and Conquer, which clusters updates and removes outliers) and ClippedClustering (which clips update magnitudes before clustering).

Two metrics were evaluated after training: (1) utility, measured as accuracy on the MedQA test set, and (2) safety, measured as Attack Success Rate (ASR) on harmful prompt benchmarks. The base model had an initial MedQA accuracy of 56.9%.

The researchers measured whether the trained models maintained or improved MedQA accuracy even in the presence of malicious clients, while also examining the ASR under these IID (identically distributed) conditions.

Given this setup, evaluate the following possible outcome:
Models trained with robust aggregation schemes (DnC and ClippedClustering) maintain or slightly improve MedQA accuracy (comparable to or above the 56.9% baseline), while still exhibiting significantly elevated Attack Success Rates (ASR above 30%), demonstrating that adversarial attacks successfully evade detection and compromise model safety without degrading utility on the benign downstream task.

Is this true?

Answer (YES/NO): NO